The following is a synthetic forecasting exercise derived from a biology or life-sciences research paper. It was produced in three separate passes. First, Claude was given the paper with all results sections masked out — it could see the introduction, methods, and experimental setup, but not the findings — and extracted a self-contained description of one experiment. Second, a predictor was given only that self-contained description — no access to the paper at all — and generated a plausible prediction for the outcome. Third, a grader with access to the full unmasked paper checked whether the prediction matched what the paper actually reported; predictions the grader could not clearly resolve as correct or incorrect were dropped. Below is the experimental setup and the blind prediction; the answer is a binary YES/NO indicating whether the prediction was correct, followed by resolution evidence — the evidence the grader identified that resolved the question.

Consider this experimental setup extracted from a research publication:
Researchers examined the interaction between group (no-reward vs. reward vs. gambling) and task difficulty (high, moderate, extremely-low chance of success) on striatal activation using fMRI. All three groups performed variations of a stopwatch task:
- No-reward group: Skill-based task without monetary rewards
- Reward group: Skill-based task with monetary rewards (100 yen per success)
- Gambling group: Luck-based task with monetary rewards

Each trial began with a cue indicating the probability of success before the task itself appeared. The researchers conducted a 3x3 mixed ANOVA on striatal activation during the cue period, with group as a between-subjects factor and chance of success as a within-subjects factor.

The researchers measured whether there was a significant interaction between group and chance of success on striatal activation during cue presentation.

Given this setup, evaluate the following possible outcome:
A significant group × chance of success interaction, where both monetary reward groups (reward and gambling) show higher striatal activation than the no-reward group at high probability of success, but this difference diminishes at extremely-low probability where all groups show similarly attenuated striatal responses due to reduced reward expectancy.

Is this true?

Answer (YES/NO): NO